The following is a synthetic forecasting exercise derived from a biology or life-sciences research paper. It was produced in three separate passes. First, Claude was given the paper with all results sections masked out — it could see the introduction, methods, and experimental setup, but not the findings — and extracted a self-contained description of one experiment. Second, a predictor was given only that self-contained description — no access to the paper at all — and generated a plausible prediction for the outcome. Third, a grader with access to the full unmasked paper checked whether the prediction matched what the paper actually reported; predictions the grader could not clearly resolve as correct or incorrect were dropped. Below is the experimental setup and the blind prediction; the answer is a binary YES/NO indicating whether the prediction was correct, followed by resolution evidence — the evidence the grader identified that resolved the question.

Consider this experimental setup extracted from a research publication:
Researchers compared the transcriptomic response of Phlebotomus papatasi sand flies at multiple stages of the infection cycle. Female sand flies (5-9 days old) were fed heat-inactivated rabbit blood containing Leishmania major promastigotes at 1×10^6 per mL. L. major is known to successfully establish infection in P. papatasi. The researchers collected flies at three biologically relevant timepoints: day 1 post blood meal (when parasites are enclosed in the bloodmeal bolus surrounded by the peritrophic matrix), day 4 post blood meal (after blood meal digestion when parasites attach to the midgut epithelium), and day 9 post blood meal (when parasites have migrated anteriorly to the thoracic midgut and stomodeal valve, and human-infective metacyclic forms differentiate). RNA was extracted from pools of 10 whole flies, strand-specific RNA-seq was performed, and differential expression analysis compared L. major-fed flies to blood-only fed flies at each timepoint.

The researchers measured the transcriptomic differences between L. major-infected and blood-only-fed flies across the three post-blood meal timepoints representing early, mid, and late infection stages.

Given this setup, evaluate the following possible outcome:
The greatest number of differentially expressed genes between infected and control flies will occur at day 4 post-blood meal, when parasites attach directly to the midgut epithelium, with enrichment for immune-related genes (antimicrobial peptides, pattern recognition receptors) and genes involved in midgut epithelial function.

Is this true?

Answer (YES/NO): NO